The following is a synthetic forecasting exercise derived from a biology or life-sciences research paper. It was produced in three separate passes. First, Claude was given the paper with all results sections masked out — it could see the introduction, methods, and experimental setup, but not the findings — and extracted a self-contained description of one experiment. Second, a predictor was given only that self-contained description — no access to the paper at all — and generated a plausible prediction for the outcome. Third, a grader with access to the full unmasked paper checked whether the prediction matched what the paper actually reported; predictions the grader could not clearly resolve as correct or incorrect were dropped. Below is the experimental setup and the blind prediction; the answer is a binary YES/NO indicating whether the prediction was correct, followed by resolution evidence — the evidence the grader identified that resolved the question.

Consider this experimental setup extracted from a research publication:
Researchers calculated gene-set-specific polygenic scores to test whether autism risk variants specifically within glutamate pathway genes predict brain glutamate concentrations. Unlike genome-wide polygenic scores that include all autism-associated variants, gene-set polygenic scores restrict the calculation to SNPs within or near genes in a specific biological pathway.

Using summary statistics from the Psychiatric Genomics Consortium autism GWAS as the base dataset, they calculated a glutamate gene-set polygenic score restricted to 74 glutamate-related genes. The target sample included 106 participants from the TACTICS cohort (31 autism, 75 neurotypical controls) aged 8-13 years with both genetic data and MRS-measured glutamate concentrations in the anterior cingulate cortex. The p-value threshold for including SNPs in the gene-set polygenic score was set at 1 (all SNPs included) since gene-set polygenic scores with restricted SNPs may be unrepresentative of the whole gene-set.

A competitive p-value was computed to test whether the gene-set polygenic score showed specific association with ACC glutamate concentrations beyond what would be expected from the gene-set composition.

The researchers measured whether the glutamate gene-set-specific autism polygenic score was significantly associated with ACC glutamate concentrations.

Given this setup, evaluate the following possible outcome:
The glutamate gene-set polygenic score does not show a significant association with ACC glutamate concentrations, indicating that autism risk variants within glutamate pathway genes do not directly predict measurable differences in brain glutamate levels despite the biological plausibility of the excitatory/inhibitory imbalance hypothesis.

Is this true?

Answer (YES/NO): YES